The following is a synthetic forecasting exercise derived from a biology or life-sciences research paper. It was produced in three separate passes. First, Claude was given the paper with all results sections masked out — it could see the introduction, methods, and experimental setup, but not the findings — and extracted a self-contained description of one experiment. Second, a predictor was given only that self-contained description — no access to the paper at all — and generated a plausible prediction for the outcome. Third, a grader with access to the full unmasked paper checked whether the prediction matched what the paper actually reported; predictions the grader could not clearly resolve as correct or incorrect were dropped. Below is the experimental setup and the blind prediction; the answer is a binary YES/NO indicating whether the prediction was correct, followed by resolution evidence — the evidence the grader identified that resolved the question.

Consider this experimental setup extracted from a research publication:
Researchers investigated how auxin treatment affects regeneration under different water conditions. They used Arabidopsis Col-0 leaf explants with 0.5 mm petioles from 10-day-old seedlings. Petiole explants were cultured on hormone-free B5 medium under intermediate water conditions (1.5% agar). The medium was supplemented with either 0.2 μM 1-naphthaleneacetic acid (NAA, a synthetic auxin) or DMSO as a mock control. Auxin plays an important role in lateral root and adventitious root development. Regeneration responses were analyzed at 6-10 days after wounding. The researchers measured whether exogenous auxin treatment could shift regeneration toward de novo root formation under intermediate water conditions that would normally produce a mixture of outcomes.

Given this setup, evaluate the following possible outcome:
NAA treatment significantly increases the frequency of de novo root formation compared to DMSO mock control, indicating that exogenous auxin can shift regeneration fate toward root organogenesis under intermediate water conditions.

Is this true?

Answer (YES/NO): YES